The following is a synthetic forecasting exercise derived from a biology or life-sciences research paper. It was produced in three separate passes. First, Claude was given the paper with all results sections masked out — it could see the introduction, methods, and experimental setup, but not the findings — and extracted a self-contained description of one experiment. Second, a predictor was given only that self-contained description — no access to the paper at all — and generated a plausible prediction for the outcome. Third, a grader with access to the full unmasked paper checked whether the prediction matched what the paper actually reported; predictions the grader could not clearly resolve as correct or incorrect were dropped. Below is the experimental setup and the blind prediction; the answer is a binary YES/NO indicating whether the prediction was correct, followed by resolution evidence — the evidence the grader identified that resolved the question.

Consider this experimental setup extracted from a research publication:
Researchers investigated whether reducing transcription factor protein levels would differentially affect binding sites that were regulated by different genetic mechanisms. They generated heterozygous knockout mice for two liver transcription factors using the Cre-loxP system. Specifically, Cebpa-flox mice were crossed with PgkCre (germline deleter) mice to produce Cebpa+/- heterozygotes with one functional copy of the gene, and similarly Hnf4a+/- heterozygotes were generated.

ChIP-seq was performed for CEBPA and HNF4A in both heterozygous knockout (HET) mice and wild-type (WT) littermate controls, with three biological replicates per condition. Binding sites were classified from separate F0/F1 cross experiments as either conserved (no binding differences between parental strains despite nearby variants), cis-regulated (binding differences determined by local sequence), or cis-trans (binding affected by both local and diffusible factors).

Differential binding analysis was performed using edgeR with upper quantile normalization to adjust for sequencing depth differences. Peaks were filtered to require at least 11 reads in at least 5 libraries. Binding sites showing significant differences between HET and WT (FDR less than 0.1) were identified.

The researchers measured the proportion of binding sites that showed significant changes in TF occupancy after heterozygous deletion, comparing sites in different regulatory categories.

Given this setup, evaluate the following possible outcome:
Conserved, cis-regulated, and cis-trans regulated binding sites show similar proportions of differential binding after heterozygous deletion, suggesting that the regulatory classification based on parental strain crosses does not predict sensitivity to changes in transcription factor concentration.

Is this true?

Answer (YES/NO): NO